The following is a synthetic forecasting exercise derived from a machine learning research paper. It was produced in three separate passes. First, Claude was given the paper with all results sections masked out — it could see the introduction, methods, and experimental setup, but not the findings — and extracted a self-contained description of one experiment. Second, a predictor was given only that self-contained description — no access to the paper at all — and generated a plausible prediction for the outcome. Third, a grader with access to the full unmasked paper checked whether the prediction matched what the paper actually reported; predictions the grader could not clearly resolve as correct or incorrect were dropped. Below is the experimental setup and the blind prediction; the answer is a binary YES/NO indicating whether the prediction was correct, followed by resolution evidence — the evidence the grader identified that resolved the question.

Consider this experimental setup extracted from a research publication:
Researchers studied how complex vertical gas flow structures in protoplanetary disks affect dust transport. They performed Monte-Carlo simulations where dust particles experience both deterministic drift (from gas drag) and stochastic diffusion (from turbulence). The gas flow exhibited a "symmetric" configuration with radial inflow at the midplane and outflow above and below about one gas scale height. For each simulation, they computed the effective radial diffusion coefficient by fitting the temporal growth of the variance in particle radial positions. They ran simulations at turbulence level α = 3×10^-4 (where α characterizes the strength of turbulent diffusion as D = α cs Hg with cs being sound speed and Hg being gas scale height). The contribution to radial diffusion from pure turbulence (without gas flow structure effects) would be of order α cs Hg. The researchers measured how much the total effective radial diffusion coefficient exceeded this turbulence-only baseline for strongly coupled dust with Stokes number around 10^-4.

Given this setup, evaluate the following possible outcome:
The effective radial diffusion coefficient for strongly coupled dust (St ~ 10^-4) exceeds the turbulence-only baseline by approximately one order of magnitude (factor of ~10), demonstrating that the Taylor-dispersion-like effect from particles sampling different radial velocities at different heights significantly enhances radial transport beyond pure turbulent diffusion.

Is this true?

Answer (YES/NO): NO